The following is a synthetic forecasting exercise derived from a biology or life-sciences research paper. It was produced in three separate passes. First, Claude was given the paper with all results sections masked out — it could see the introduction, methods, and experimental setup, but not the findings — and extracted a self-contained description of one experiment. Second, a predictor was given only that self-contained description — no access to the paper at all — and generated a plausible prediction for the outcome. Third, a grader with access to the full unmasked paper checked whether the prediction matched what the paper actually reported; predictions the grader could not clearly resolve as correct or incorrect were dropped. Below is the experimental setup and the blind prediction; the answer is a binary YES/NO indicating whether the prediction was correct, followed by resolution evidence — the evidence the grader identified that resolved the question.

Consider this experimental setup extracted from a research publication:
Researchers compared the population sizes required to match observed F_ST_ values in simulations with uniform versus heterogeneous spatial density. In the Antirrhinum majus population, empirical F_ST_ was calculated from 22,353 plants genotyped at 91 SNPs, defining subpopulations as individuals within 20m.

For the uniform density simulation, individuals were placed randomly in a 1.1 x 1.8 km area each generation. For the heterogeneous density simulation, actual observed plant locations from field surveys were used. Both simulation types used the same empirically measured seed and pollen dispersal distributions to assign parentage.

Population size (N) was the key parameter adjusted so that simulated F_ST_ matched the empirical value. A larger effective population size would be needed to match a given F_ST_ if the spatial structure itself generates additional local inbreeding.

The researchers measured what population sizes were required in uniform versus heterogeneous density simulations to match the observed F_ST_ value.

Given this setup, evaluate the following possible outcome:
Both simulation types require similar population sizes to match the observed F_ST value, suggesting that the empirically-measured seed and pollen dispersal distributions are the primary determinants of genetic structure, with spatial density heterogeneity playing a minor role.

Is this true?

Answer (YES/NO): NO